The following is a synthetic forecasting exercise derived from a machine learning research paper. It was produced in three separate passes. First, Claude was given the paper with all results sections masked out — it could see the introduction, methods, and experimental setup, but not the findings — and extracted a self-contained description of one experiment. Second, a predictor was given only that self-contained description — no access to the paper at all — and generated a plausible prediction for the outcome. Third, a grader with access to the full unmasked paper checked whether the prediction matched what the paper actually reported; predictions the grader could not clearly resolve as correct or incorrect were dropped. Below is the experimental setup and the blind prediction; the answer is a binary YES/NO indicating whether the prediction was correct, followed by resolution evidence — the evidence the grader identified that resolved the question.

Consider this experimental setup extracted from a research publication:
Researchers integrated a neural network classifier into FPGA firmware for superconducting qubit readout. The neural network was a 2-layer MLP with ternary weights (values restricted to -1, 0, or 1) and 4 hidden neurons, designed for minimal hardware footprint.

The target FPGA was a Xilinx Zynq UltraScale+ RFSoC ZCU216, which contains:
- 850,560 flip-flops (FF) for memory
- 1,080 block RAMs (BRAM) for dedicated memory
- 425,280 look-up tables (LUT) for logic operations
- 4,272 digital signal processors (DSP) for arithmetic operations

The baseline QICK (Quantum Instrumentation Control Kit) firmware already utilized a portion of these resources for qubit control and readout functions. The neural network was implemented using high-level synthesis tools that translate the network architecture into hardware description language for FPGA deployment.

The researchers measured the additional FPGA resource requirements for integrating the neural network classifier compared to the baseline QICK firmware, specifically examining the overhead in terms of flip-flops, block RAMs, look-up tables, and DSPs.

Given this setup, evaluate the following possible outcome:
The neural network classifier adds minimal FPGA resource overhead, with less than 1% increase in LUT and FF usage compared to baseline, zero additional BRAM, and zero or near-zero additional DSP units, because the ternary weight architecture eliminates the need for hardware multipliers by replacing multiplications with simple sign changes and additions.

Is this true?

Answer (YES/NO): NO